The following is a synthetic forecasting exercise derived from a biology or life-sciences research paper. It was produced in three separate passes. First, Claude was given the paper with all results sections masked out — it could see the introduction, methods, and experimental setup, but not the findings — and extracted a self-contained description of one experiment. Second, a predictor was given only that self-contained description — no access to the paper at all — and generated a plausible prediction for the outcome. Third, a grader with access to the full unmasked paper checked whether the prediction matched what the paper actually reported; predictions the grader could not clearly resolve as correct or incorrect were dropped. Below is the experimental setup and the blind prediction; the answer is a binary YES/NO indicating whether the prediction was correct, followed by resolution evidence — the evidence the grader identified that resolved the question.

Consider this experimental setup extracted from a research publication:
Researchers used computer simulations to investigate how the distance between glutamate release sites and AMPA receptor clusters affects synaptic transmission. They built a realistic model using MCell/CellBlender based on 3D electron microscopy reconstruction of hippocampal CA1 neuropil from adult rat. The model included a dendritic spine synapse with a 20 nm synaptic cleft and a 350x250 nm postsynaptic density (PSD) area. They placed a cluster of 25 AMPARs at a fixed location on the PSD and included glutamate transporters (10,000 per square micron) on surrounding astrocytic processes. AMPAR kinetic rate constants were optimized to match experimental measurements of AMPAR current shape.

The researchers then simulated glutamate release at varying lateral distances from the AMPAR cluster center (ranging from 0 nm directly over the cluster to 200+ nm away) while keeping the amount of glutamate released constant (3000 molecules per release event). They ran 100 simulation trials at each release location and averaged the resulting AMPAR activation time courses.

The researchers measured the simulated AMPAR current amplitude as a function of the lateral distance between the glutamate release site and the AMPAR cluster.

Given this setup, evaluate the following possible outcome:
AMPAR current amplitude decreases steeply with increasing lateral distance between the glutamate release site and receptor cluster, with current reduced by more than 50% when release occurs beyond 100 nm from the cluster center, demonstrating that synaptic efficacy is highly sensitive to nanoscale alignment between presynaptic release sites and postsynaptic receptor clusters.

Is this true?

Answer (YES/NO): NO